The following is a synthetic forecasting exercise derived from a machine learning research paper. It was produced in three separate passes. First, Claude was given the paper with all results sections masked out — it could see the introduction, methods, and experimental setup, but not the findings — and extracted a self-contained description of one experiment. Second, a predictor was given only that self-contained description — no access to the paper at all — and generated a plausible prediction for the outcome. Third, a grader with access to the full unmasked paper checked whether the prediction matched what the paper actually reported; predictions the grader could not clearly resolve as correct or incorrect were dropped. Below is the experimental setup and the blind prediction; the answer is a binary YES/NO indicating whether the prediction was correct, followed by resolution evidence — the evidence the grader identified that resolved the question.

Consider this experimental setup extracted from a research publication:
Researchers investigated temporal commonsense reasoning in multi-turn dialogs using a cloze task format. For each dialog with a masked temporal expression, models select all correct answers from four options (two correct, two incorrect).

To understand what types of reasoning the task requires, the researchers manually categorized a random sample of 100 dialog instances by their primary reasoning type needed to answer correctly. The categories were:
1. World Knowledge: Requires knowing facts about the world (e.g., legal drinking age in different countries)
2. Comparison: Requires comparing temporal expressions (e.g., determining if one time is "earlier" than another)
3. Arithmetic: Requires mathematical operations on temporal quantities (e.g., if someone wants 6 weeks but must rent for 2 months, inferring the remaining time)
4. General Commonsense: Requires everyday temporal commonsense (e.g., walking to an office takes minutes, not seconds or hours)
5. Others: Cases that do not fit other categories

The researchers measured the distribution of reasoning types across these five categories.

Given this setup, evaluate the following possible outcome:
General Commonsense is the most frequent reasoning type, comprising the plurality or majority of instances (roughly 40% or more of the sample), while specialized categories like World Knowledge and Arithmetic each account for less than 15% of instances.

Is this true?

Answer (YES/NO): YES